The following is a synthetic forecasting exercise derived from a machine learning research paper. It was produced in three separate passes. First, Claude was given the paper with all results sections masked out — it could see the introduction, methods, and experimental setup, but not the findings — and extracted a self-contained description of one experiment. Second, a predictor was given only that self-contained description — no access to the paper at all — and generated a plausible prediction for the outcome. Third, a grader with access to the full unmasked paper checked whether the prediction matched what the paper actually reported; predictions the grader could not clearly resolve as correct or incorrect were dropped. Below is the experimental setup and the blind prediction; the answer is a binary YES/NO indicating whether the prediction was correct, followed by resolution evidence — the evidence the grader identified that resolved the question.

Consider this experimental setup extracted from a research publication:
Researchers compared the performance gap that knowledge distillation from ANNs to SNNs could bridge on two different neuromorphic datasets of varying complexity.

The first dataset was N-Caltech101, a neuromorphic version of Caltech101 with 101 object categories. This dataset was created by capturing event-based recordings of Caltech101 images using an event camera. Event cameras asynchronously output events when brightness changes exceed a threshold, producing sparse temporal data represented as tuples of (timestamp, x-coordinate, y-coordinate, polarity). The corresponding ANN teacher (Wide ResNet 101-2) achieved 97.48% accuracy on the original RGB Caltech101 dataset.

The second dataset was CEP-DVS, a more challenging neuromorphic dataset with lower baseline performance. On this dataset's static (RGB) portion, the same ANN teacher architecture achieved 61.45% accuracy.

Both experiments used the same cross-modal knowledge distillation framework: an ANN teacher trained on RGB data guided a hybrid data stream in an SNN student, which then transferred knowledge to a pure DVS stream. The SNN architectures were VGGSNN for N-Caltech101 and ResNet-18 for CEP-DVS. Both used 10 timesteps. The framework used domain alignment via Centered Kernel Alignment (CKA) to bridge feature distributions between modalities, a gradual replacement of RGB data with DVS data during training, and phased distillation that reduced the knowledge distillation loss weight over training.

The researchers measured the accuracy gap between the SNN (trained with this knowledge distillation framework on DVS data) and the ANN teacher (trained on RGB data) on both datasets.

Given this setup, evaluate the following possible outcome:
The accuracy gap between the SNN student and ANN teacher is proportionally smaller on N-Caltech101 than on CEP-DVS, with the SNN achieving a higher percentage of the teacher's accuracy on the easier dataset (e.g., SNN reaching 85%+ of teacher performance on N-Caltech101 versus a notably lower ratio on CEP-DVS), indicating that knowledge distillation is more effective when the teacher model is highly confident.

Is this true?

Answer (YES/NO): YES